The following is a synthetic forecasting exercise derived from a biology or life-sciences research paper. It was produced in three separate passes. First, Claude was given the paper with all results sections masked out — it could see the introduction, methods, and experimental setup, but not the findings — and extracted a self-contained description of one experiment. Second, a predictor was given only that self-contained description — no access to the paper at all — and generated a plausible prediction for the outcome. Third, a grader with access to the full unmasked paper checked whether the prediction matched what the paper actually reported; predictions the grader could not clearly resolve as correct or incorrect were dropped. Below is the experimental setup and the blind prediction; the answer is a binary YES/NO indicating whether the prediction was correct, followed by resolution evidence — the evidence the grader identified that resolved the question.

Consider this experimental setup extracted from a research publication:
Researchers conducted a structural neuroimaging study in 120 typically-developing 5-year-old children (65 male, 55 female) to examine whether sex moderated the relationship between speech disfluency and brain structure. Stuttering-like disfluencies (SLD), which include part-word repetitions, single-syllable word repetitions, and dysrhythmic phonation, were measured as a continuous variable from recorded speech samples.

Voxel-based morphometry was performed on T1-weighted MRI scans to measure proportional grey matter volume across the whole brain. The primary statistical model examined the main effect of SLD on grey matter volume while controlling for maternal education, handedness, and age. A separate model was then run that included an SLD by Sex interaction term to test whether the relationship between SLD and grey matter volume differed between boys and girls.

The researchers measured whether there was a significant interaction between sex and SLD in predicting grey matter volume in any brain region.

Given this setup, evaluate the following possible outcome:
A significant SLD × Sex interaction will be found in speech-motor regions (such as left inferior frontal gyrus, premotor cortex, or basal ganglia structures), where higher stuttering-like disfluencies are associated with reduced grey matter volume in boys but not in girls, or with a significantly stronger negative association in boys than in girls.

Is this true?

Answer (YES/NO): NO